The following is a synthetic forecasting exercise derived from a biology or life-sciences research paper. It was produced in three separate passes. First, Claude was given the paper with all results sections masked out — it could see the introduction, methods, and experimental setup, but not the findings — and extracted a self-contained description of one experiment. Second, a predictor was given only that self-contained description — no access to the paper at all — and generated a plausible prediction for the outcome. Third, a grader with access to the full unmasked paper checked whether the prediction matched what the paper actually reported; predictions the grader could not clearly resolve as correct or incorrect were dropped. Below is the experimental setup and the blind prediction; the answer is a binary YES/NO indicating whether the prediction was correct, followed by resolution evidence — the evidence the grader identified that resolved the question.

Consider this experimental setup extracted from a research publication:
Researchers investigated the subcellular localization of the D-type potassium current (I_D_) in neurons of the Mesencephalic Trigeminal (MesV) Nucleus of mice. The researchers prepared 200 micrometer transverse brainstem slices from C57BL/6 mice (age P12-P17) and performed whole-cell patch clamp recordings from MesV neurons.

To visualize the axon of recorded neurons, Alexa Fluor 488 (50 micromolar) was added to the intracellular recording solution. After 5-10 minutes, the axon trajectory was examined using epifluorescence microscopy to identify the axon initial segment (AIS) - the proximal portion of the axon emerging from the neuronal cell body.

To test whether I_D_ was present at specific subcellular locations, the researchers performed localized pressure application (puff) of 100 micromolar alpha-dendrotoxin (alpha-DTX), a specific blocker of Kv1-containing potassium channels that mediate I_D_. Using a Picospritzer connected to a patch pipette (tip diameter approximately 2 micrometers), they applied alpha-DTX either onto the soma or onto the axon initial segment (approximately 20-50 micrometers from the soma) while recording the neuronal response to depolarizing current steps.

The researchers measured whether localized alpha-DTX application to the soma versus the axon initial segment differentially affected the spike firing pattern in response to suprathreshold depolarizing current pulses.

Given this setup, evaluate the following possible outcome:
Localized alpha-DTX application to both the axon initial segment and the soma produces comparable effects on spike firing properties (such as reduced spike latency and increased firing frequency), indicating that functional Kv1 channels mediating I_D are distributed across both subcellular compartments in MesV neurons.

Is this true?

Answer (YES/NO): NO